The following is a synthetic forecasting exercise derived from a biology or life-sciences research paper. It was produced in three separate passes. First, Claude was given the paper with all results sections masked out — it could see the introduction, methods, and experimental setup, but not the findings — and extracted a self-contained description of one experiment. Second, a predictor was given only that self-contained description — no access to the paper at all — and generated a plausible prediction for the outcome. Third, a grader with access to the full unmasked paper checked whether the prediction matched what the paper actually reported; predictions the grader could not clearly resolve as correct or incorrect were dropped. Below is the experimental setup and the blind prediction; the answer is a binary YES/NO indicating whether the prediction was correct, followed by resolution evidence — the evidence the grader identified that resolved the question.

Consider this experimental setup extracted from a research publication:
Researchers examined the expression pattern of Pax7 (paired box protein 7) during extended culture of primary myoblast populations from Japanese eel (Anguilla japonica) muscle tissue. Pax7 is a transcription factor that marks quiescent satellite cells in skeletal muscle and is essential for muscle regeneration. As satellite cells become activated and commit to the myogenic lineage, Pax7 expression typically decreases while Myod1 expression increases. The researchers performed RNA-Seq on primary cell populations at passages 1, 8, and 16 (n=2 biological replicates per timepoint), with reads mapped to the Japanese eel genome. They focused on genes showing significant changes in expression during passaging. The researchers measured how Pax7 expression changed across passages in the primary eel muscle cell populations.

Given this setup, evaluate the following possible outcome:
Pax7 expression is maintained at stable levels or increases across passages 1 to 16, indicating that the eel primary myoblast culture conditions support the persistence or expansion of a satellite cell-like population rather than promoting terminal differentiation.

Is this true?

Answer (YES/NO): NO